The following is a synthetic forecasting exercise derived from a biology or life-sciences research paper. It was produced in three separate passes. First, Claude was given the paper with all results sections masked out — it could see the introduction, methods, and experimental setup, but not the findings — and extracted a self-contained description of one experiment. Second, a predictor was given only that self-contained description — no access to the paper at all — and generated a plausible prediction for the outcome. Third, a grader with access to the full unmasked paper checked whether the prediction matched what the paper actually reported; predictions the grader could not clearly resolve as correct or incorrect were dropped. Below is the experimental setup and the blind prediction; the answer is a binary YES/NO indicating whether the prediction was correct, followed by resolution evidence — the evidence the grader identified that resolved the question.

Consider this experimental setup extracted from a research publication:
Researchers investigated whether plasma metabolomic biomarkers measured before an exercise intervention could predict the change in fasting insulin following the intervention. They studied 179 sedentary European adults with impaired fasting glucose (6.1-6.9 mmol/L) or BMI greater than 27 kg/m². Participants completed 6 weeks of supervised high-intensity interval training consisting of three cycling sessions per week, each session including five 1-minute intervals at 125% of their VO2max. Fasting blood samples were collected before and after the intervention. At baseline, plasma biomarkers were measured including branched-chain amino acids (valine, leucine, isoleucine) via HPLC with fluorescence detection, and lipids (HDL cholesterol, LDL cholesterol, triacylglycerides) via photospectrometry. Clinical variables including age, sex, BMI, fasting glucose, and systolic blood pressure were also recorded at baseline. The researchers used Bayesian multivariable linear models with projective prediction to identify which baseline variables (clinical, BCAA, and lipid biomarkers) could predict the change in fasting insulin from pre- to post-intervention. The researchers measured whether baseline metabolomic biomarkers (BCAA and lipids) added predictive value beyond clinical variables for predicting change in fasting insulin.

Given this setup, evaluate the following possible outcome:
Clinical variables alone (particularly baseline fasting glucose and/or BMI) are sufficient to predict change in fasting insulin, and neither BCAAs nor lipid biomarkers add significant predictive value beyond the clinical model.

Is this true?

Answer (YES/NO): NO